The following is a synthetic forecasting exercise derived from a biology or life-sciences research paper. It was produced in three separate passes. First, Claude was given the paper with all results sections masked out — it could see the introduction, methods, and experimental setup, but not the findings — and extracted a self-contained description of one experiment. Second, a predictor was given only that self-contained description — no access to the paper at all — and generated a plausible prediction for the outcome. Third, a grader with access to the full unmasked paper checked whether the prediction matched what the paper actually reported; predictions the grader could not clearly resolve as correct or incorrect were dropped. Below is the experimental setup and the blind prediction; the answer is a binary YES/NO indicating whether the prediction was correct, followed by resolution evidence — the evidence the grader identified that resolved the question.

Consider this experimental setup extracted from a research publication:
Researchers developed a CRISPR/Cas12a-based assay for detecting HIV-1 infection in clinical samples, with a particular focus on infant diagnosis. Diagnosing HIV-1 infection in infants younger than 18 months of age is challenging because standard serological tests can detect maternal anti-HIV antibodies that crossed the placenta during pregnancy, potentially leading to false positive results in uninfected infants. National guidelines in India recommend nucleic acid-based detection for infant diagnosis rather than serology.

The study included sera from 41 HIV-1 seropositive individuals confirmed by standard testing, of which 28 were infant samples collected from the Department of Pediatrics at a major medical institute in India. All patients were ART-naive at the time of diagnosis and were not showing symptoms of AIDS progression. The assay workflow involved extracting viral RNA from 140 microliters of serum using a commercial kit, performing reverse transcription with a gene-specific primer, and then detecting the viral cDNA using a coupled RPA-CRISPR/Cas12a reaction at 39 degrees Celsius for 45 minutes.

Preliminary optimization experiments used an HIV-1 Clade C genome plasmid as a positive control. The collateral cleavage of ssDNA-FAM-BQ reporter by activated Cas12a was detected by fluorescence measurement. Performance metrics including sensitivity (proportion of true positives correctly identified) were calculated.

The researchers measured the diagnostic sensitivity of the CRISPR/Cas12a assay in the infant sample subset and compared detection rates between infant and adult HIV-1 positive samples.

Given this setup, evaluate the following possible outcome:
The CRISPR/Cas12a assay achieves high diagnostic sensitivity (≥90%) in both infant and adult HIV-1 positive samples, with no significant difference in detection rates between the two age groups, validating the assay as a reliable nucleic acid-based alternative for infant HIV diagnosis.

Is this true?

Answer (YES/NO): NO